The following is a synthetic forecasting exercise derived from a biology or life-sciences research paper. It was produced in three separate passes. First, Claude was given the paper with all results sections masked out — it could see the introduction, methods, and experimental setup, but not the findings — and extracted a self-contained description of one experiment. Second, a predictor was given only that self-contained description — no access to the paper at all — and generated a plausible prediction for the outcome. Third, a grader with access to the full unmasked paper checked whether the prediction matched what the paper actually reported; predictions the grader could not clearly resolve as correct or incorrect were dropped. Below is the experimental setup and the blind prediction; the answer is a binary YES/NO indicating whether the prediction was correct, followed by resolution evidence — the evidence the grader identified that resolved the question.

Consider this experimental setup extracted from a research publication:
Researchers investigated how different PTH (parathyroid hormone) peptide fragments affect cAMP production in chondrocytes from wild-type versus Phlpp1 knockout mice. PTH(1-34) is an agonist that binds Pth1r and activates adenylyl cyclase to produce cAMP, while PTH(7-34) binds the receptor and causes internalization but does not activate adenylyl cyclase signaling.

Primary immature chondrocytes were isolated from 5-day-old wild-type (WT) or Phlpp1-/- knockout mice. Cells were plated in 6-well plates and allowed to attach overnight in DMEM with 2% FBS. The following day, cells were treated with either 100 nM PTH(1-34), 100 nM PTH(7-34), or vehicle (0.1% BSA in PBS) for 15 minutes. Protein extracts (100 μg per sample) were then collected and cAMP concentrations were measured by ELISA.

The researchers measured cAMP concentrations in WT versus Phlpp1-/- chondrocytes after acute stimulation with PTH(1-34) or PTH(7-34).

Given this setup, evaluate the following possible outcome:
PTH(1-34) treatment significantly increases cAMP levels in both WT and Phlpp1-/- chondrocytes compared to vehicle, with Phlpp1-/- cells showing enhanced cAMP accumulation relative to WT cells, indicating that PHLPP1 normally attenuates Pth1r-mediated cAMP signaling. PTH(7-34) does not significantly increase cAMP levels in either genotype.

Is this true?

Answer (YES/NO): YES